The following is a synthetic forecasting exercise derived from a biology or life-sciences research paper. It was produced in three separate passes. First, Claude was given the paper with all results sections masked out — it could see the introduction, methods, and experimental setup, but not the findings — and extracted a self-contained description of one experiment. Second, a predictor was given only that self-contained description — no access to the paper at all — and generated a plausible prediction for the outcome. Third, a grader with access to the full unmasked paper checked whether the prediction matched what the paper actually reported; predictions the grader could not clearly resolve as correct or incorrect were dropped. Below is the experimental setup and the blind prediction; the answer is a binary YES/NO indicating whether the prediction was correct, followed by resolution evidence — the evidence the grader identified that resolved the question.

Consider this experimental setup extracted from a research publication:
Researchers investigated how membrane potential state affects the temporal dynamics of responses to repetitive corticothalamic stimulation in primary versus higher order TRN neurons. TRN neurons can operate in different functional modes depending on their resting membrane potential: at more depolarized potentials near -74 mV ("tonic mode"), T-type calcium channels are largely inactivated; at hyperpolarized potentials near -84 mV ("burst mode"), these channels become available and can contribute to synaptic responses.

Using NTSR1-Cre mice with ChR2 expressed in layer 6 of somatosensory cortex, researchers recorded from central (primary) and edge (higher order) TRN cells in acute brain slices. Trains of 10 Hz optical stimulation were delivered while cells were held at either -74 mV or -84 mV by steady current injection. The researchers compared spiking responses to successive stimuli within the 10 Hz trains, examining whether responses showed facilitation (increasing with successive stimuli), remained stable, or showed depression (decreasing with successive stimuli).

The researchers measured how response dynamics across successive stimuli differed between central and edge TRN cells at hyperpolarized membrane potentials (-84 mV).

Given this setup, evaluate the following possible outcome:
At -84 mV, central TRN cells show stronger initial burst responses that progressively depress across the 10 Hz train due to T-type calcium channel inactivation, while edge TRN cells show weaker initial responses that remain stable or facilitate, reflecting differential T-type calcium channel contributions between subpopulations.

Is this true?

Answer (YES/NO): YES